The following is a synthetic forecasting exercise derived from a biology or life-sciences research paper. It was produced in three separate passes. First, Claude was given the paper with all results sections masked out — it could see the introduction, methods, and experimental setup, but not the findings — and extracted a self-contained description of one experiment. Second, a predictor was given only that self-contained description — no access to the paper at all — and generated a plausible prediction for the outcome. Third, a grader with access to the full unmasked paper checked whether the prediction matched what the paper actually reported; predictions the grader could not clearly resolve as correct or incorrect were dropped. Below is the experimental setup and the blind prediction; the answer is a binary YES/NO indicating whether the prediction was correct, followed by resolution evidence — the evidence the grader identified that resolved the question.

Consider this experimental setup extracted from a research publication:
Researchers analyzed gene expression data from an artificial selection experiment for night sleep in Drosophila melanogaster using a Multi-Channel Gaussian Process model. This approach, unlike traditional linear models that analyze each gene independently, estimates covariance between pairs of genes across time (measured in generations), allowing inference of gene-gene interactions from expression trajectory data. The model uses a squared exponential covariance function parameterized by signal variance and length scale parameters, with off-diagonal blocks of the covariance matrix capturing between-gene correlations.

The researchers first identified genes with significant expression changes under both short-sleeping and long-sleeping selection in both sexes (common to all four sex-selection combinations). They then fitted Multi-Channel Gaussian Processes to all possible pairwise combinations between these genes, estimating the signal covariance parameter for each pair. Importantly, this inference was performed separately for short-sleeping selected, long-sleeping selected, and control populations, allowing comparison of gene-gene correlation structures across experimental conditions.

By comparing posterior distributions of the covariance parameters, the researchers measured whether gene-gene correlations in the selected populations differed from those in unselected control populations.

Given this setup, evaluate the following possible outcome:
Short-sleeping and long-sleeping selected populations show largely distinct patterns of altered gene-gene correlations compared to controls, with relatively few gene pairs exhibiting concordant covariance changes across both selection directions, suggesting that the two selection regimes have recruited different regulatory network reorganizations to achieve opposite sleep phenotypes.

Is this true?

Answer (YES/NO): YES